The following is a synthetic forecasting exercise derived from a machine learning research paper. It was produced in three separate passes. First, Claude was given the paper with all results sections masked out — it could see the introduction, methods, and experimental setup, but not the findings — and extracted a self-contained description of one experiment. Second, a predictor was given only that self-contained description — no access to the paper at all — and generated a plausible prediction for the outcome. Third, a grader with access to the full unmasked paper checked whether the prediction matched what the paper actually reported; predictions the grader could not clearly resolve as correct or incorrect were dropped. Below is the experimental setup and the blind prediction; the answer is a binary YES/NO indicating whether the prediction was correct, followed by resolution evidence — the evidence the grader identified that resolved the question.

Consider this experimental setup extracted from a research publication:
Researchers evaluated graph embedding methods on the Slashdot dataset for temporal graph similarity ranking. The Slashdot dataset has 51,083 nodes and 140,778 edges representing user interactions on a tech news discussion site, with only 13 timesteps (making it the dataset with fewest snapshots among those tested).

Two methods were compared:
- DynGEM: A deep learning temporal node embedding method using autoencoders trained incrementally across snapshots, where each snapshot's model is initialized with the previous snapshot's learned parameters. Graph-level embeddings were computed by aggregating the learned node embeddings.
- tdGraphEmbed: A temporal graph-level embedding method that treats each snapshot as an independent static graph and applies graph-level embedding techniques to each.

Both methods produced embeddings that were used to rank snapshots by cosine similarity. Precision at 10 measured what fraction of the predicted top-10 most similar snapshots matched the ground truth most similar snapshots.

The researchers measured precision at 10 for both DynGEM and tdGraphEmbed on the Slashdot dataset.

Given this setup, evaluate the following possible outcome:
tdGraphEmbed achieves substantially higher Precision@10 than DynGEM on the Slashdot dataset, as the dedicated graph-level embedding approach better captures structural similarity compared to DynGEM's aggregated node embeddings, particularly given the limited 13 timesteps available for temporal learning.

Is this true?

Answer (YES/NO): NO